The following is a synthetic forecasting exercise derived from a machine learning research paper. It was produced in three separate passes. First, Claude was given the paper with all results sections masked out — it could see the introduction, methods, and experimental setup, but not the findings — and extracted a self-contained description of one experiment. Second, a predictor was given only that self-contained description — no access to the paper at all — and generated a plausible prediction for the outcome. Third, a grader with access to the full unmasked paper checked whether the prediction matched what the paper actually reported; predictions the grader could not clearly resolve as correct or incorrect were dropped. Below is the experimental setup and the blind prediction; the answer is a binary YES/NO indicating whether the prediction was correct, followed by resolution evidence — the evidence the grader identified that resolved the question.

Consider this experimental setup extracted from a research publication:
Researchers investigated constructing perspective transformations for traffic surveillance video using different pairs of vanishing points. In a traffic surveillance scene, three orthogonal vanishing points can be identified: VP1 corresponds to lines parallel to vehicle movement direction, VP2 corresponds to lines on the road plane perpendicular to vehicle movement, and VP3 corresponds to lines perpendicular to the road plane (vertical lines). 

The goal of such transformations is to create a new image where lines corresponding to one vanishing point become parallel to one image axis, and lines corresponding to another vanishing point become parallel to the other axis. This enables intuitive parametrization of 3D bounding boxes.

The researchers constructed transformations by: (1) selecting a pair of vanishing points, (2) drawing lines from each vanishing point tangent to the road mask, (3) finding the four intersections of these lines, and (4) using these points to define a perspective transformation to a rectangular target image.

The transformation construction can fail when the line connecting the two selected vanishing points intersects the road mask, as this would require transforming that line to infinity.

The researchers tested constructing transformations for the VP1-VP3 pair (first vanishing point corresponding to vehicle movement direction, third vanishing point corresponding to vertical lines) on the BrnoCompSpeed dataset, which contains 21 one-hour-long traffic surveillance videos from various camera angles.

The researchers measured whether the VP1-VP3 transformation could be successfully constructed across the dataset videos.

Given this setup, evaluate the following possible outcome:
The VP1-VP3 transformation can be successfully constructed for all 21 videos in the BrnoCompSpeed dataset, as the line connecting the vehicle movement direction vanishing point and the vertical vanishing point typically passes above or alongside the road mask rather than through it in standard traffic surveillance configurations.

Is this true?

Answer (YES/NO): NO